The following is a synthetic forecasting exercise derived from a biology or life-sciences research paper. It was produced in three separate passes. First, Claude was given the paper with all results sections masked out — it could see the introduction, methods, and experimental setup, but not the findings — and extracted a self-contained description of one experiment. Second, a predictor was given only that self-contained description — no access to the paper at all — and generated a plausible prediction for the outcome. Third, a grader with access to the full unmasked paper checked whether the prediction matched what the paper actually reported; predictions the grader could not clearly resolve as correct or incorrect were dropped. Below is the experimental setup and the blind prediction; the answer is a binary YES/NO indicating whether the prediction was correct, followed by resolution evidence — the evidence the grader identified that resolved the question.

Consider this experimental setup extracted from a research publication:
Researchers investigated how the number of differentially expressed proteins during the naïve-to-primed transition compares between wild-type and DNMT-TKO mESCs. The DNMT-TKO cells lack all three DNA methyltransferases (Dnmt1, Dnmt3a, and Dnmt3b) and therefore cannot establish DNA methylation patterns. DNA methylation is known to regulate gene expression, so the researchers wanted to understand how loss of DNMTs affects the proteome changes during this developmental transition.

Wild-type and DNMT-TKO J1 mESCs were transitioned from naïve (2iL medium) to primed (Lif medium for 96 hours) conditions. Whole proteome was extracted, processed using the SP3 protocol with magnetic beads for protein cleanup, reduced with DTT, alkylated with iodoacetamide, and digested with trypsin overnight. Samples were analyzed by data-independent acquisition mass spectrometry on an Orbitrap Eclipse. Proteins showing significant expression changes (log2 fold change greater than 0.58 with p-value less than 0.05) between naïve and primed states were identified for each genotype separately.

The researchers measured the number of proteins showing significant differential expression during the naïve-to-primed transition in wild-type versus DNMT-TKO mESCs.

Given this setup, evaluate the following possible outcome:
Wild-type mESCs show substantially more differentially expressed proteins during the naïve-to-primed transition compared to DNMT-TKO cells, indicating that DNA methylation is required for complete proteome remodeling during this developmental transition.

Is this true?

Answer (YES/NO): NO